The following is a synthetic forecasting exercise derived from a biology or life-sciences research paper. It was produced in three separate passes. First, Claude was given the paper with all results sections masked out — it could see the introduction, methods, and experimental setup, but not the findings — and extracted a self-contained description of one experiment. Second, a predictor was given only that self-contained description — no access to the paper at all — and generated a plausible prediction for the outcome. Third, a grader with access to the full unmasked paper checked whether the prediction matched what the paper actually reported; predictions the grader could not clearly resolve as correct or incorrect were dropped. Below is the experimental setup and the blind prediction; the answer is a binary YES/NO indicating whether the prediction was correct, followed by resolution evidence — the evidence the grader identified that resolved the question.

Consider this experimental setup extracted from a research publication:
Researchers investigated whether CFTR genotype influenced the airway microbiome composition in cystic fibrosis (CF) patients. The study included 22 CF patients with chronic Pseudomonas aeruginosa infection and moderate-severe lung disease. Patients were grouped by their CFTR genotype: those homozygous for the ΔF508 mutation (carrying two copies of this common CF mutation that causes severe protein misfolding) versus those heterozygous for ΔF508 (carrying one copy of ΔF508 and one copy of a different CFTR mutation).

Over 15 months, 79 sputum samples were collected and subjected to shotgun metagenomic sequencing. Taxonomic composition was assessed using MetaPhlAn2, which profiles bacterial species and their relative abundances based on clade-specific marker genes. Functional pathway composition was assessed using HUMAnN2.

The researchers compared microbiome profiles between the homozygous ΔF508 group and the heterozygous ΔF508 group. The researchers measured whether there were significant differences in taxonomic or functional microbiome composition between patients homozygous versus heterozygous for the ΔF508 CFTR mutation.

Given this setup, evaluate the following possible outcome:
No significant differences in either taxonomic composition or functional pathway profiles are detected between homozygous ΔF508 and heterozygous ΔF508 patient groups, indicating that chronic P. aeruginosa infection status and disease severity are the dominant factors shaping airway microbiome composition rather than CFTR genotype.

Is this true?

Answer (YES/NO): NO